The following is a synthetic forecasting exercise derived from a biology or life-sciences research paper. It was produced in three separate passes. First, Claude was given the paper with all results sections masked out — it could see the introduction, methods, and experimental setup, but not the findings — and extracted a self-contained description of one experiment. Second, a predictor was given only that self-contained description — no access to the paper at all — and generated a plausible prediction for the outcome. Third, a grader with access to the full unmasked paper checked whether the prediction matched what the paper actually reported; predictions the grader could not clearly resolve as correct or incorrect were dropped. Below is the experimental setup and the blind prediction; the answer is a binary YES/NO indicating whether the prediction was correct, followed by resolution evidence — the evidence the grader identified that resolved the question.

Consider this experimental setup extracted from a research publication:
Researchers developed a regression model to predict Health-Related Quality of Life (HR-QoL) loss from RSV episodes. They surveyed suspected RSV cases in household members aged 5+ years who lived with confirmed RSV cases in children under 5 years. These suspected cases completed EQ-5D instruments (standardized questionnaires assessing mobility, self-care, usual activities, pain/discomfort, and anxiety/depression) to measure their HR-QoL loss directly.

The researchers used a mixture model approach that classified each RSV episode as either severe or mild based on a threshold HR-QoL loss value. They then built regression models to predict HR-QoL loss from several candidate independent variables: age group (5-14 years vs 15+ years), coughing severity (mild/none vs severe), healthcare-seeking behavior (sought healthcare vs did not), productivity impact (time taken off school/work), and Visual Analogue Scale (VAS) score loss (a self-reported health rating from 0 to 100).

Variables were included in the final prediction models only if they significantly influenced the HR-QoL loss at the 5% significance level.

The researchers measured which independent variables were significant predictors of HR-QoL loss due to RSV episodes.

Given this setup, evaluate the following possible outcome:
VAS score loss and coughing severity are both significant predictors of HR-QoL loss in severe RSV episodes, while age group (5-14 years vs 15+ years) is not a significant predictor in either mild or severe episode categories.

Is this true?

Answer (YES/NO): NO